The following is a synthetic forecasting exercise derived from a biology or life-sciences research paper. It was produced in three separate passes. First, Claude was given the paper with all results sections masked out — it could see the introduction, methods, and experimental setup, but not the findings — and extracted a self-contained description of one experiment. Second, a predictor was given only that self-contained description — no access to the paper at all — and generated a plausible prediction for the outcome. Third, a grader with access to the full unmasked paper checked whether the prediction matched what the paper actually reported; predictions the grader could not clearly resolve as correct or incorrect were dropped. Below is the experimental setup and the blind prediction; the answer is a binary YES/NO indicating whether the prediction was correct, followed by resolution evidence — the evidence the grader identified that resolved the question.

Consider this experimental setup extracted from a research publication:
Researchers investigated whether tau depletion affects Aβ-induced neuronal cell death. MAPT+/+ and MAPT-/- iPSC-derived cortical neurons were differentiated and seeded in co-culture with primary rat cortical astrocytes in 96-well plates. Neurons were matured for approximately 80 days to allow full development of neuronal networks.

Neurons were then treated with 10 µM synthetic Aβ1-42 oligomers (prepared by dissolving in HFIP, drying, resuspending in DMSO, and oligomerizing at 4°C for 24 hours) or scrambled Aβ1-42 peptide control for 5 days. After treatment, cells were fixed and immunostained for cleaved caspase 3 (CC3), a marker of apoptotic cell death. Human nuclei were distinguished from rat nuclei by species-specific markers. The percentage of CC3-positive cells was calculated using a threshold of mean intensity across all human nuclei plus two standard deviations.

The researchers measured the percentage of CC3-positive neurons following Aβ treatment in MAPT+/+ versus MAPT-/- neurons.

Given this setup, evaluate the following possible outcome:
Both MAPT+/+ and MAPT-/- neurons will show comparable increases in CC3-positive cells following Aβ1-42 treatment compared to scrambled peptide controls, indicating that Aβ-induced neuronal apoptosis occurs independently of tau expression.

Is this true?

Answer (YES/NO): NO